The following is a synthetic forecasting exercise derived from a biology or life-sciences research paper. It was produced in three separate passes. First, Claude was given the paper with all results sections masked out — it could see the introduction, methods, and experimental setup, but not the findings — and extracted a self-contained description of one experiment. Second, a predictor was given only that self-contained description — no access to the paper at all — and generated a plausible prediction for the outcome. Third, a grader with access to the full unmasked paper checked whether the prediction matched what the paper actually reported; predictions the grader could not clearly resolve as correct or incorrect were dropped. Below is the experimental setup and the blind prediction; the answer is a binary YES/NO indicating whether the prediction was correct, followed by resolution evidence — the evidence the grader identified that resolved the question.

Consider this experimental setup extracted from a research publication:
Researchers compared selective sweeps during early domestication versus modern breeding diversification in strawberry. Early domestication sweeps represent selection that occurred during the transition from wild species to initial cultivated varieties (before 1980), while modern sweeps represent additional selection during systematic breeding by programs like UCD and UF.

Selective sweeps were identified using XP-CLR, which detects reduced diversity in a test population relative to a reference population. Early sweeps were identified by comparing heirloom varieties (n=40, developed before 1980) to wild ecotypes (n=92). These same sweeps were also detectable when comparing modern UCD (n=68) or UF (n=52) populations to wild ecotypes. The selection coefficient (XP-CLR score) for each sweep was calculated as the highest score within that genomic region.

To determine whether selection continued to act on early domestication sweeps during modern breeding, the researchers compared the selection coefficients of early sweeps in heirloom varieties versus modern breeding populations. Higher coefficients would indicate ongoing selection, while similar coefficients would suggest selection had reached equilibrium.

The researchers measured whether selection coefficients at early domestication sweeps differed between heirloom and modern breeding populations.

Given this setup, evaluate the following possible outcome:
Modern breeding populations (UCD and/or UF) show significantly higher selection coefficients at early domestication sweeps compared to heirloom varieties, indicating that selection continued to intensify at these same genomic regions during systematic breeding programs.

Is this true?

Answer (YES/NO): YES